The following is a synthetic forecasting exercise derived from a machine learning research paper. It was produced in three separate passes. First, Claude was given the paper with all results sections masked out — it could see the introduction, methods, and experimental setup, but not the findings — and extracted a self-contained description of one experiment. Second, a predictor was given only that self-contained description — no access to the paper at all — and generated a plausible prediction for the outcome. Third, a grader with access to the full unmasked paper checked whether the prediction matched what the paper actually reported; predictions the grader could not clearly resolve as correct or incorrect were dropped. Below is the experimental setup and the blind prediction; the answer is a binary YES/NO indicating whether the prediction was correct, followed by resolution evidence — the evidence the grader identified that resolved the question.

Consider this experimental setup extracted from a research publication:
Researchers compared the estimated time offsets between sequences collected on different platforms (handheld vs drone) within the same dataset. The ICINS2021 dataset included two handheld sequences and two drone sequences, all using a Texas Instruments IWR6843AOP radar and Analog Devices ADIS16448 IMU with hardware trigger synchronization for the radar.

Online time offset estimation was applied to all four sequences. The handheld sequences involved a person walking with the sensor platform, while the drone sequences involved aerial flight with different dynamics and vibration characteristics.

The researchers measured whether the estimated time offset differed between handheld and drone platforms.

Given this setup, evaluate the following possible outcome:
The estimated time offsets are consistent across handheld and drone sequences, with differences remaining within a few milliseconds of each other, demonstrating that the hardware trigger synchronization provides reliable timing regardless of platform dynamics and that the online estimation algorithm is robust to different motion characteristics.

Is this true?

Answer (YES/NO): YES